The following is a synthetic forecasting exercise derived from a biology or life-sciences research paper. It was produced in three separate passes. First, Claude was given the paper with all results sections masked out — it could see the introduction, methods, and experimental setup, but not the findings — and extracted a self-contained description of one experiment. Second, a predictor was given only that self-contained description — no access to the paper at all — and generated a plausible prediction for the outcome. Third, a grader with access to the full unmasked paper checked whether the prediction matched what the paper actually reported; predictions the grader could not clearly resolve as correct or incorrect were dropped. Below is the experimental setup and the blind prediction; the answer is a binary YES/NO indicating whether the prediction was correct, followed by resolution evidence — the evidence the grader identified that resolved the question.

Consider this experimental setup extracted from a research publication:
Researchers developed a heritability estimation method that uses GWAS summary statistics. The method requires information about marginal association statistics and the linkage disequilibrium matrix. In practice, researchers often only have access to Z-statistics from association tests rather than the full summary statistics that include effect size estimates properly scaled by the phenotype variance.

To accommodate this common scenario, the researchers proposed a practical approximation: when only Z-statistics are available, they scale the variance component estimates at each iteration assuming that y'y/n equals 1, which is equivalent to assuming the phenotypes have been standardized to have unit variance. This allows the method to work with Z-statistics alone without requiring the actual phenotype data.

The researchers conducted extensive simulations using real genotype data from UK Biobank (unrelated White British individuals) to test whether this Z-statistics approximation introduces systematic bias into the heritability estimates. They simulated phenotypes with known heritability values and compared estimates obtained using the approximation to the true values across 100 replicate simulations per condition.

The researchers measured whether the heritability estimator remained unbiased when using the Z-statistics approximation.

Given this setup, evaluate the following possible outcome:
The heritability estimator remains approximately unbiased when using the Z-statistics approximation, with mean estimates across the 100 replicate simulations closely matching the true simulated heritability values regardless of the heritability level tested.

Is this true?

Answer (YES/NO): YES